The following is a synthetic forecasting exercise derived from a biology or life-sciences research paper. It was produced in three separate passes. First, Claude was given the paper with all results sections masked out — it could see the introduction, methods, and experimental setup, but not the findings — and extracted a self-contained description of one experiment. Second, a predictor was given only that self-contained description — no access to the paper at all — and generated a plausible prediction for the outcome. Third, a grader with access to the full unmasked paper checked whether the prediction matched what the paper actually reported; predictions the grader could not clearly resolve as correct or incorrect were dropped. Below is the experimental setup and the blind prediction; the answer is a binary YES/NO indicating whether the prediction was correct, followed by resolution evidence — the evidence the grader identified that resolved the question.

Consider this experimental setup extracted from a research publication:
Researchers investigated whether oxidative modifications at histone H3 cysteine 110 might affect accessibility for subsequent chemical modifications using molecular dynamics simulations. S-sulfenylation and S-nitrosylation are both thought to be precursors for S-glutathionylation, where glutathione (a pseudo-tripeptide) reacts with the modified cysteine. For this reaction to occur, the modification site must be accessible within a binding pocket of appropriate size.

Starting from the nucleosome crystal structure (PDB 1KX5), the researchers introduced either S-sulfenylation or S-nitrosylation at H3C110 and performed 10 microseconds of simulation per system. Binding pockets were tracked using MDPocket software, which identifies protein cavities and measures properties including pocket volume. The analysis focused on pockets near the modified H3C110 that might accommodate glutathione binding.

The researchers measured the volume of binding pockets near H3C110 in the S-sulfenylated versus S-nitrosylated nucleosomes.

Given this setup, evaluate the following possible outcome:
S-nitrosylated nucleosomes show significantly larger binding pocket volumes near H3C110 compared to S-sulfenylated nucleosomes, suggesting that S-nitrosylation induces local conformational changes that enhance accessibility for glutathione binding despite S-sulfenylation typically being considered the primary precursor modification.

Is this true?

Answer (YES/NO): NO